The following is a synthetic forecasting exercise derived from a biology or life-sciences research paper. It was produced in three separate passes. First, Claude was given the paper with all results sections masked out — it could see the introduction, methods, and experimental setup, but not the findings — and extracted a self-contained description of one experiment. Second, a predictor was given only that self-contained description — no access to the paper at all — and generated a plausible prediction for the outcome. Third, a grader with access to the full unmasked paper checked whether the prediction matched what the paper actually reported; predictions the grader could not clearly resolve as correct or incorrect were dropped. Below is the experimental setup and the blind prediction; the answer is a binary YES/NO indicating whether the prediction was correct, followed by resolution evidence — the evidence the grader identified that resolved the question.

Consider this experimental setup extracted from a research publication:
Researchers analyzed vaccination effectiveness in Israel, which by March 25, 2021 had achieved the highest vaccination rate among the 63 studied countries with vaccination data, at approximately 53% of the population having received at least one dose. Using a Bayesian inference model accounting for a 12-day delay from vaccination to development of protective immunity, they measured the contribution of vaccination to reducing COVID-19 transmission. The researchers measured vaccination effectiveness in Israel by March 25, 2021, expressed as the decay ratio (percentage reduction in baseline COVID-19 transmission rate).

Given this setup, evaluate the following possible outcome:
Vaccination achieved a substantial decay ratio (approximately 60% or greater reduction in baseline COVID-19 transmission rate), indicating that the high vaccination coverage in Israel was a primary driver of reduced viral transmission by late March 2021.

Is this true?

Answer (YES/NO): NO